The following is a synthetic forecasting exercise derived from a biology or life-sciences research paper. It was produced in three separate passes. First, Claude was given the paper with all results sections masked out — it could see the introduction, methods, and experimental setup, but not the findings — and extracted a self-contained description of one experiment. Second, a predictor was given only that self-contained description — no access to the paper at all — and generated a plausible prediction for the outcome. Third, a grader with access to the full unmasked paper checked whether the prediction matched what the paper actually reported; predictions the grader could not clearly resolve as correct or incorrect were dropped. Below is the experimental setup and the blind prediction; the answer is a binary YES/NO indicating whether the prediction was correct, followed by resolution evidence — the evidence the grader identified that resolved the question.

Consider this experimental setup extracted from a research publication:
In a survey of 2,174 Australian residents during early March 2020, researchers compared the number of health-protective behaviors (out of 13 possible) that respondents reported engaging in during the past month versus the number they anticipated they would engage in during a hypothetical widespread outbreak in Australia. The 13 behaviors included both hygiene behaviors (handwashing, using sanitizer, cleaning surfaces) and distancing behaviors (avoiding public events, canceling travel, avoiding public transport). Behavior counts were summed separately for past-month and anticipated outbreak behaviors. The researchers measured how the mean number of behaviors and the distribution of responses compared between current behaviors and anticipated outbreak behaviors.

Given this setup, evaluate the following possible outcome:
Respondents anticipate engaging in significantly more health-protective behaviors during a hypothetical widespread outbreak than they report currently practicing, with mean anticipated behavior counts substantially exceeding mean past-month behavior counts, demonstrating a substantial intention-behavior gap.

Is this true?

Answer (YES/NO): YES